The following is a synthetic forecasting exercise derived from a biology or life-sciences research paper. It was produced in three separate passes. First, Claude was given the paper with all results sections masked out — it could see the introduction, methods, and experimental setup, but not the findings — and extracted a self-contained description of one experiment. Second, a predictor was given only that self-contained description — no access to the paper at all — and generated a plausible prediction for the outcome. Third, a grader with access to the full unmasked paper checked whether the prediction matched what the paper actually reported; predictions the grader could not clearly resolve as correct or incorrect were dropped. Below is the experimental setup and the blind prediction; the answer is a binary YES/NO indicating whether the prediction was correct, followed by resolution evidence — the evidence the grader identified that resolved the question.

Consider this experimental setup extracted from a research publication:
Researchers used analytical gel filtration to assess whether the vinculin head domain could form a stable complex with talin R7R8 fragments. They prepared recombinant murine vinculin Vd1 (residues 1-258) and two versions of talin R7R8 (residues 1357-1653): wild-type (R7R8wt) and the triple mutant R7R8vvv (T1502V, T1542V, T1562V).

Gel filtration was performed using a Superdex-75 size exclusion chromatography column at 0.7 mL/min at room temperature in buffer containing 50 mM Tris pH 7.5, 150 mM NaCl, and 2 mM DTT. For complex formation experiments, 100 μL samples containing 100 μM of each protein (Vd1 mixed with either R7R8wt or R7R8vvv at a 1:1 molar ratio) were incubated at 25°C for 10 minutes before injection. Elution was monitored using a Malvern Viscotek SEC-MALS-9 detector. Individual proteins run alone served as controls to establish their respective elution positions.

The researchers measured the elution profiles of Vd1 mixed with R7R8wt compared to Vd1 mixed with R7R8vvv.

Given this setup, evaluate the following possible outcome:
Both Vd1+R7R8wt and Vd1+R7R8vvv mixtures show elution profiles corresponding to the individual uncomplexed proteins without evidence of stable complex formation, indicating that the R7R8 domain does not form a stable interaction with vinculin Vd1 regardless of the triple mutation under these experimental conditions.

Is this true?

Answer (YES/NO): NO